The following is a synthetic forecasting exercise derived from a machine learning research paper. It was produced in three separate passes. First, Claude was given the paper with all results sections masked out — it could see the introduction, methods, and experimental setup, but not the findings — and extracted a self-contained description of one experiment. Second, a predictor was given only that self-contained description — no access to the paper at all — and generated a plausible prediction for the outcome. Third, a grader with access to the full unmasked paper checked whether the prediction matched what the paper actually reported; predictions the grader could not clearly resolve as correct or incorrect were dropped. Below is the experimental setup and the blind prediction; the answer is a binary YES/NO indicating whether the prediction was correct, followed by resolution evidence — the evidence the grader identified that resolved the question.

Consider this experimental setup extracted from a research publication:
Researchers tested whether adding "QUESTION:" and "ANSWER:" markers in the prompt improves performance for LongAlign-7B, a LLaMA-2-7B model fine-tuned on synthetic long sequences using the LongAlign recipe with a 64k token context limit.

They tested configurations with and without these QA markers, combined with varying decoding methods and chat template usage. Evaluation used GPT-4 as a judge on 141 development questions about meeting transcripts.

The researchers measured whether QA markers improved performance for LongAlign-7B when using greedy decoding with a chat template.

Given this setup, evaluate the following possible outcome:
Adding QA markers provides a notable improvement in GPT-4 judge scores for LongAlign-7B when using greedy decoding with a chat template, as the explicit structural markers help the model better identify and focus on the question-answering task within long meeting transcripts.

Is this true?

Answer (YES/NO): NO